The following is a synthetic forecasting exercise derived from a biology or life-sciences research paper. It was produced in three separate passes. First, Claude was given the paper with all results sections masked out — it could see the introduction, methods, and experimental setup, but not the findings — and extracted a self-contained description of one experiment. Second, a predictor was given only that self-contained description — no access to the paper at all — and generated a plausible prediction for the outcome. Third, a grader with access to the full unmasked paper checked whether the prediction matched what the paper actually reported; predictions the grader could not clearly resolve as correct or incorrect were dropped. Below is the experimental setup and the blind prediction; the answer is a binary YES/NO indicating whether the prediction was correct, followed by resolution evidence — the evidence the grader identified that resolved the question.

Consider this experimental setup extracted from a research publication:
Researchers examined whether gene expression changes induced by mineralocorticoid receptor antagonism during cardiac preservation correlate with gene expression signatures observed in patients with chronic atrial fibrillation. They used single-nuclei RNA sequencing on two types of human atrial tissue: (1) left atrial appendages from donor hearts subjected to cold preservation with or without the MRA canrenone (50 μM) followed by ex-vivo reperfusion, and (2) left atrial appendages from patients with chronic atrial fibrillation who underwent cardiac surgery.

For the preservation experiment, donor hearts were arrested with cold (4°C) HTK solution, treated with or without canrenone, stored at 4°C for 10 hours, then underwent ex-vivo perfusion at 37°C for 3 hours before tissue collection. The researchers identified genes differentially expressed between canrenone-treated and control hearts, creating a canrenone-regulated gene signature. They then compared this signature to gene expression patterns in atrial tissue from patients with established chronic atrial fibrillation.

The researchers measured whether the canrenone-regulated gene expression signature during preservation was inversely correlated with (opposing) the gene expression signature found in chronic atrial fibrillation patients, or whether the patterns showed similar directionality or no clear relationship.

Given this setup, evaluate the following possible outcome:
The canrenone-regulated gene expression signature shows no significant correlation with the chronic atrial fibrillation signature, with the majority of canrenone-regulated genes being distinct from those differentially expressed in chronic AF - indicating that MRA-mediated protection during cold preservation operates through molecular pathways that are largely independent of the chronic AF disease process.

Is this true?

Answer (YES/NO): NO